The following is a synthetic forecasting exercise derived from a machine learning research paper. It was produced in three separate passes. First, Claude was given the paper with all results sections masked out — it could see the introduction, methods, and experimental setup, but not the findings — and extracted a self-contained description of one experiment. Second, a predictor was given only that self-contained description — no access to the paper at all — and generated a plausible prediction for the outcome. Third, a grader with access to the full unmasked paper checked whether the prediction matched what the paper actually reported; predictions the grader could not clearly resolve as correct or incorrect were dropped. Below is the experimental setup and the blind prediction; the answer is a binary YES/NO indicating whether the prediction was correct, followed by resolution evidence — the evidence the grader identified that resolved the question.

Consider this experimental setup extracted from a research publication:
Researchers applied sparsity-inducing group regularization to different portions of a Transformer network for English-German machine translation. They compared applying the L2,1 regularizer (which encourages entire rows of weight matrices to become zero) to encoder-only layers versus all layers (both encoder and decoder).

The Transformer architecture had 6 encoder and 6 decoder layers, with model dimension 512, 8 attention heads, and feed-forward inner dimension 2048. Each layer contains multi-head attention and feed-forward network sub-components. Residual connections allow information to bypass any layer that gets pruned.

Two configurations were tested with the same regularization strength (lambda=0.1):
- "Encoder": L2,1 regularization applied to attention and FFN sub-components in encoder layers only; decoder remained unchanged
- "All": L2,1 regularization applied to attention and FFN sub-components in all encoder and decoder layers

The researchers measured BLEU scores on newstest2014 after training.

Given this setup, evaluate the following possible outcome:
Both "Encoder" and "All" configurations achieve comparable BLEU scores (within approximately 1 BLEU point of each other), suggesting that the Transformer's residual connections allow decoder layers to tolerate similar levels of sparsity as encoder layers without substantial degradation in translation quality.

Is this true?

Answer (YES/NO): NO